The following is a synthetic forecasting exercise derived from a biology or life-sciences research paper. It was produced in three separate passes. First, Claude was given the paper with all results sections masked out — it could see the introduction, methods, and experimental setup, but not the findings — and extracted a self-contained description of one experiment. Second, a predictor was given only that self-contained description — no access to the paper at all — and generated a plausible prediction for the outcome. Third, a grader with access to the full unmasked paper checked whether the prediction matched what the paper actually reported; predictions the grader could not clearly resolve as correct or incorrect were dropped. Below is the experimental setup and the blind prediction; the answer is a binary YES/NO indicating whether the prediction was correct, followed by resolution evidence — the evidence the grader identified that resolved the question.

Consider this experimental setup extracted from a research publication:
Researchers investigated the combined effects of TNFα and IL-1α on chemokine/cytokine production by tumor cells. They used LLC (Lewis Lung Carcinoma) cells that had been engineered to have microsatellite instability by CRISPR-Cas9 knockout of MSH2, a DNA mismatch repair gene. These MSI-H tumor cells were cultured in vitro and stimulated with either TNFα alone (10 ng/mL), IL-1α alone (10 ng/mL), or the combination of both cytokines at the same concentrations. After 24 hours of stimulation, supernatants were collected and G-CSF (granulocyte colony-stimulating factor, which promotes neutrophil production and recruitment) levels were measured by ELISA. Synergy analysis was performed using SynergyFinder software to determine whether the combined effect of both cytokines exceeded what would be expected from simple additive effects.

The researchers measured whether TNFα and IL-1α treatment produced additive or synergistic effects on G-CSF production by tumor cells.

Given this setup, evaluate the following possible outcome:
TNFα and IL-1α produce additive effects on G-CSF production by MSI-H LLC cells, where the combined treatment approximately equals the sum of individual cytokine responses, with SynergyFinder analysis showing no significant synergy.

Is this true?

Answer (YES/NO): NO